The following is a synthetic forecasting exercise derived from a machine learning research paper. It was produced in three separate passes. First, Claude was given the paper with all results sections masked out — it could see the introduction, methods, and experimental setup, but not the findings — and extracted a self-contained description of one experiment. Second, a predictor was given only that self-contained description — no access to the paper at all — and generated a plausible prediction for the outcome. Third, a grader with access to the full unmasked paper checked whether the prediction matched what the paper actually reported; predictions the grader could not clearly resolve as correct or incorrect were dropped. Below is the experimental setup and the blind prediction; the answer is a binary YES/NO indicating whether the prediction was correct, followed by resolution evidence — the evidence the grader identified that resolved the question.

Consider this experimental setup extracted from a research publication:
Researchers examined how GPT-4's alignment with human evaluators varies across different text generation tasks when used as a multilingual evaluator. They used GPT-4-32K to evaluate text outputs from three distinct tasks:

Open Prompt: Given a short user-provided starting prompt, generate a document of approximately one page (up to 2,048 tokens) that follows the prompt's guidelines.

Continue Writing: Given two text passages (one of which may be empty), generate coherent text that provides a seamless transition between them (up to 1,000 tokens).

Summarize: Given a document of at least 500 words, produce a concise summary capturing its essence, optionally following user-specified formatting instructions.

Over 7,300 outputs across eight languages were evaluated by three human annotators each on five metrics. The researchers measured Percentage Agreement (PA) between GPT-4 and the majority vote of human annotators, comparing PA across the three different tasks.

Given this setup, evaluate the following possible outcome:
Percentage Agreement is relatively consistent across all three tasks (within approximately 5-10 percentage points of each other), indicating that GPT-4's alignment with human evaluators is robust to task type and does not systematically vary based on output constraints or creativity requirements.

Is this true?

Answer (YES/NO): NO